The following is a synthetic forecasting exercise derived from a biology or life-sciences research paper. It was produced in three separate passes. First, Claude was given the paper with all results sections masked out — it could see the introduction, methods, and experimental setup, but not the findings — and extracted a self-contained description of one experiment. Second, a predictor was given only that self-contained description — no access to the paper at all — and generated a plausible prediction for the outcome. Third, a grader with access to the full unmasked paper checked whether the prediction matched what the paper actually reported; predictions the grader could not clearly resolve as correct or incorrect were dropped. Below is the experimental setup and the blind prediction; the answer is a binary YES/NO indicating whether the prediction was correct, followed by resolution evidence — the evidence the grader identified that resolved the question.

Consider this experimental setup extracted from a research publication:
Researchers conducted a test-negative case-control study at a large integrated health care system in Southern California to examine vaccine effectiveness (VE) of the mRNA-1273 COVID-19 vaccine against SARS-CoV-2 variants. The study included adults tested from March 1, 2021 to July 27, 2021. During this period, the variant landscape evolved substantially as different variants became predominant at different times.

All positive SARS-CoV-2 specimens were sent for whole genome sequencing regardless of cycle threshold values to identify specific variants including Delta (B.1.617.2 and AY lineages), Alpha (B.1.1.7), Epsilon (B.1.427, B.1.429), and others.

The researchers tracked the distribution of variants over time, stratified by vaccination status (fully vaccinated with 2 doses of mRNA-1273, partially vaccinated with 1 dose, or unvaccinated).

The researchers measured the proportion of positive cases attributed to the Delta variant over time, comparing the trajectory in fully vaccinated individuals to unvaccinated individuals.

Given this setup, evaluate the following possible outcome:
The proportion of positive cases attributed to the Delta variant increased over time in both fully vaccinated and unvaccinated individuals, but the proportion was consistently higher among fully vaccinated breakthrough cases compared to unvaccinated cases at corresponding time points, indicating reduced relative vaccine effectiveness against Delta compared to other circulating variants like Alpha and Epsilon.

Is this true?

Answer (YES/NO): YES